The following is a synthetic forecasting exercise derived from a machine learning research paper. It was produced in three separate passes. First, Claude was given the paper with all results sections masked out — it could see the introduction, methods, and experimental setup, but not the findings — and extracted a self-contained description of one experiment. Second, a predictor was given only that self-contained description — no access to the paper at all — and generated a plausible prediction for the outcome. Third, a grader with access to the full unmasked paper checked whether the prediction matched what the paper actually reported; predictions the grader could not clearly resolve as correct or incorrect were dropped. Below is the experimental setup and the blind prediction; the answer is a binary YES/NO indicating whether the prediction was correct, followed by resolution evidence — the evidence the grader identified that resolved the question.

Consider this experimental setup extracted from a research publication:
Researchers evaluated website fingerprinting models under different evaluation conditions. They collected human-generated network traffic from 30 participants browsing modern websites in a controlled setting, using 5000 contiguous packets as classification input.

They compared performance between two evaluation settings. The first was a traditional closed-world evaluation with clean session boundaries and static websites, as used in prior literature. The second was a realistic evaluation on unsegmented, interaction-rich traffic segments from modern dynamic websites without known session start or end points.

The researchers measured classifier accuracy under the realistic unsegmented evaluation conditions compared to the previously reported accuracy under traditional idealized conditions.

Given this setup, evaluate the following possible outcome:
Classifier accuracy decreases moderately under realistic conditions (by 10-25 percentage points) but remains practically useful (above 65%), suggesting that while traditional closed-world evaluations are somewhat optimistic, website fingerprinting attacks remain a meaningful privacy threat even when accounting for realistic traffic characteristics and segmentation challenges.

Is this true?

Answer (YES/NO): NO